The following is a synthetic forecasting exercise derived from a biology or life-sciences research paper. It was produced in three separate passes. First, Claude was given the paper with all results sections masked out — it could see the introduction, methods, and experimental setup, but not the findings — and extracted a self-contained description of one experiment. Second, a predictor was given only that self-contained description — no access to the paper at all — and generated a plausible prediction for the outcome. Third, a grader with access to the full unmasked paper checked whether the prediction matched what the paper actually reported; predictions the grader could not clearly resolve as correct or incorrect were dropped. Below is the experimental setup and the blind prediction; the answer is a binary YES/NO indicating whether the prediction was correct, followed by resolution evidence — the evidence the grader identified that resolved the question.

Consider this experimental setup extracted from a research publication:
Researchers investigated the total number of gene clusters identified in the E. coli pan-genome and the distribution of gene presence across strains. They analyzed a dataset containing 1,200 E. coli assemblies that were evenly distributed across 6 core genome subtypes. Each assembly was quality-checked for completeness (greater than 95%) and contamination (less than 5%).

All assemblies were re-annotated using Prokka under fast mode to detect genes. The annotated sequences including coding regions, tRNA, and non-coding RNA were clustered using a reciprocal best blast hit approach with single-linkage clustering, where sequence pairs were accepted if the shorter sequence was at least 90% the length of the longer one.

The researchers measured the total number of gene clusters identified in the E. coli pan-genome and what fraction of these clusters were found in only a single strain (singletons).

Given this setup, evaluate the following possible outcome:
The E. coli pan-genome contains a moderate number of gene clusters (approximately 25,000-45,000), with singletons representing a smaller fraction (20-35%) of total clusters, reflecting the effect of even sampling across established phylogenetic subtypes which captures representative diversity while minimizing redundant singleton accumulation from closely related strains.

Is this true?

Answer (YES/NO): NO